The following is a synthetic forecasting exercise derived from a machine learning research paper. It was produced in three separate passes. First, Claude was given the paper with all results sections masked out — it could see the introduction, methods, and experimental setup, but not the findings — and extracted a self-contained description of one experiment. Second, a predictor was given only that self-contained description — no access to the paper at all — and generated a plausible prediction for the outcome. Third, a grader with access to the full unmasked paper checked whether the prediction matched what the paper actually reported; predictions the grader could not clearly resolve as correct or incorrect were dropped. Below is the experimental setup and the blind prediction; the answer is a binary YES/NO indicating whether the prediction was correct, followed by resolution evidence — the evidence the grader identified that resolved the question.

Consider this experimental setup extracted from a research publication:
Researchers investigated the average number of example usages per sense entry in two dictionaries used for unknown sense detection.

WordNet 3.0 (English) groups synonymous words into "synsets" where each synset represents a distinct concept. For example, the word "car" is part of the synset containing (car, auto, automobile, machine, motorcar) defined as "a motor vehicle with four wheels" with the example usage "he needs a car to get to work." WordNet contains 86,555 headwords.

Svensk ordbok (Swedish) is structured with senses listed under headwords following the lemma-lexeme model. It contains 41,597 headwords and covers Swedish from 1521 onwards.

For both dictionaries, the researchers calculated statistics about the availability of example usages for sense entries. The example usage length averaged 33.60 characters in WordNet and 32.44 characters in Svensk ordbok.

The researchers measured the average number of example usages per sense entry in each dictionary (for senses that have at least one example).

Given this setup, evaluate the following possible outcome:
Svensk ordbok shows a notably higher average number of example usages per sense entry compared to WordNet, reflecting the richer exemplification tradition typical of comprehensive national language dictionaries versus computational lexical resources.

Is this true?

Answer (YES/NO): NO